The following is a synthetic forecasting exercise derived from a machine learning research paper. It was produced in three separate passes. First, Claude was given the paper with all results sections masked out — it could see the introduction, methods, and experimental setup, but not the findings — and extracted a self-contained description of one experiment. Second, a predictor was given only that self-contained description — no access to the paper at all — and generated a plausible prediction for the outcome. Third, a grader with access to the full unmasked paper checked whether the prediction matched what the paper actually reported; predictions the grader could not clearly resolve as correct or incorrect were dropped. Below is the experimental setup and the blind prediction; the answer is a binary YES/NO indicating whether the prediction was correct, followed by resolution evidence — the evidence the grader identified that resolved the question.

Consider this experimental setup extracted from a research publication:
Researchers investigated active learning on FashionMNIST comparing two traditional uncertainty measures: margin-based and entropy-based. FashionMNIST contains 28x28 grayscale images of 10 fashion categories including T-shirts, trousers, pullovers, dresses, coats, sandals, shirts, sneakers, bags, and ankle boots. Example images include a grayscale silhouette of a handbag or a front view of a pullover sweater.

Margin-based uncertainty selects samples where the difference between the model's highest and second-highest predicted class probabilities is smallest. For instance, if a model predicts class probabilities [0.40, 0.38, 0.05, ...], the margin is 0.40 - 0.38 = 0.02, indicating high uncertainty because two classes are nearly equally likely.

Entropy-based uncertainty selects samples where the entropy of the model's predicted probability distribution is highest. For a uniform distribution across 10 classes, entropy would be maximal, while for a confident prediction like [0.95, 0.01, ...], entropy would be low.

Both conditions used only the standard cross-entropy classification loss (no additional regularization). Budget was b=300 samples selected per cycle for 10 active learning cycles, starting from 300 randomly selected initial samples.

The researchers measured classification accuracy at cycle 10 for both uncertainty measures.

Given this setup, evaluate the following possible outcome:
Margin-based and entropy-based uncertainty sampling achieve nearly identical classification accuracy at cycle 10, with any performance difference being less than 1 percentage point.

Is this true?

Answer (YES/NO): YES